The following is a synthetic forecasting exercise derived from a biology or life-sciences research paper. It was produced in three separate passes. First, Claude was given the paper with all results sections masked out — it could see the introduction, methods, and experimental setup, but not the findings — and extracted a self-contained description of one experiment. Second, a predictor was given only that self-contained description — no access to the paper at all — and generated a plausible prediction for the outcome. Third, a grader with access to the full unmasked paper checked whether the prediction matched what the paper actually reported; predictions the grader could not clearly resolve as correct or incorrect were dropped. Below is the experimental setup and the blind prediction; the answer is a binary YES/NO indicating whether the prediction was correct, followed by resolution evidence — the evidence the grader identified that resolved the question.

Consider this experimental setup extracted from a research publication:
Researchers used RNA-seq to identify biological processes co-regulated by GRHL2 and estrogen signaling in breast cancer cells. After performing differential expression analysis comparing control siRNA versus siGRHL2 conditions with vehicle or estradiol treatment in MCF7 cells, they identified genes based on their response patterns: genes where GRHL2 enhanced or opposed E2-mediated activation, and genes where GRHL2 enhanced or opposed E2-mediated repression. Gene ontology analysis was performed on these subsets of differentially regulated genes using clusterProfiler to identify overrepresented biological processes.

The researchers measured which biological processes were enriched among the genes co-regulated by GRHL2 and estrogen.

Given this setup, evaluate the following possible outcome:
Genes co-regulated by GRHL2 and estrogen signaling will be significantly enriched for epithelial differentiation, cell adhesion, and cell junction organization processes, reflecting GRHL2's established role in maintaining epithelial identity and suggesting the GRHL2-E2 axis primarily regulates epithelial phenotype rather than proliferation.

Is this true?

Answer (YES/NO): NO